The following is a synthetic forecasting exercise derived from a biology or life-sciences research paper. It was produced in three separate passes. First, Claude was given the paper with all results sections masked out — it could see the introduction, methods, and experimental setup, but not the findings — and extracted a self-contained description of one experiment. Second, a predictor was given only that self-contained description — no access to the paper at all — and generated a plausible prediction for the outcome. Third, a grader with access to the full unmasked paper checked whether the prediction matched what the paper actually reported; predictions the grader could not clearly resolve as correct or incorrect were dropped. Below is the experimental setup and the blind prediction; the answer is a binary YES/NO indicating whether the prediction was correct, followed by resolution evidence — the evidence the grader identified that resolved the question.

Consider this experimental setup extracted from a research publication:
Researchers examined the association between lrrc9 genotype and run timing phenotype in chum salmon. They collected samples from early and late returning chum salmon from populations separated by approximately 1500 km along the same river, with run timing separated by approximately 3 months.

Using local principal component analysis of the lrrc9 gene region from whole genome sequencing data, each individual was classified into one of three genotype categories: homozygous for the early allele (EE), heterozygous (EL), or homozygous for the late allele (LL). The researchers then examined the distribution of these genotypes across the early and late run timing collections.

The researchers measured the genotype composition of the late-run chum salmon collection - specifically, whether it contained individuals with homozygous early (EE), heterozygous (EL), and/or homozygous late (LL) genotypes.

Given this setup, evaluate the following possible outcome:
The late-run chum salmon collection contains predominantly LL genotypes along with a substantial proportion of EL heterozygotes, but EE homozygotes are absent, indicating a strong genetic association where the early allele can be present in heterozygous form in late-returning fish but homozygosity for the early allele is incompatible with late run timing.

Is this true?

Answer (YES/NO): NO